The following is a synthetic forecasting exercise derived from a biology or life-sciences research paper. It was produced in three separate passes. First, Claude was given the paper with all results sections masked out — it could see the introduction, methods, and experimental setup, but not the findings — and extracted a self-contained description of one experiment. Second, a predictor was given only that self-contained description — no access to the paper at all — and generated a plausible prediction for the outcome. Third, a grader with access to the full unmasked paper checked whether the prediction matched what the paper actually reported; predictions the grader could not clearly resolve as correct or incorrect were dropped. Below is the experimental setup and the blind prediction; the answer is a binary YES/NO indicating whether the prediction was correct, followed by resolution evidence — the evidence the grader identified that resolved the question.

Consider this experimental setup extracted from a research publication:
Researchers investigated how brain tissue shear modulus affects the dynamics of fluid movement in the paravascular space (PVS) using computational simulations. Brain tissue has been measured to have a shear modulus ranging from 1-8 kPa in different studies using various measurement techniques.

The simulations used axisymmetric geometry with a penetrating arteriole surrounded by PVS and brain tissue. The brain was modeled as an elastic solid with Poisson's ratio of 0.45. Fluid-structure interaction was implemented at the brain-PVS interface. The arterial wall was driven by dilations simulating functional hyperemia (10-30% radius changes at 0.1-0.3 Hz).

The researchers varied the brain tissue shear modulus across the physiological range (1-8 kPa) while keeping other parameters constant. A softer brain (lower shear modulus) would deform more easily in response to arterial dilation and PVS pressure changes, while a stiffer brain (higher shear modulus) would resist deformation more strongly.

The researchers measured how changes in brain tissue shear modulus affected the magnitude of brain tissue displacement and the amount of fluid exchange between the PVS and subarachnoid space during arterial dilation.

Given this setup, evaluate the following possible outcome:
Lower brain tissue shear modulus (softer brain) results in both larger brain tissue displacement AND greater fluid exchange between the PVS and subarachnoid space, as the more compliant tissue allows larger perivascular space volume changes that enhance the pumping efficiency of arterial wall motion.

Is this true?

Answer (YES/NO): NO